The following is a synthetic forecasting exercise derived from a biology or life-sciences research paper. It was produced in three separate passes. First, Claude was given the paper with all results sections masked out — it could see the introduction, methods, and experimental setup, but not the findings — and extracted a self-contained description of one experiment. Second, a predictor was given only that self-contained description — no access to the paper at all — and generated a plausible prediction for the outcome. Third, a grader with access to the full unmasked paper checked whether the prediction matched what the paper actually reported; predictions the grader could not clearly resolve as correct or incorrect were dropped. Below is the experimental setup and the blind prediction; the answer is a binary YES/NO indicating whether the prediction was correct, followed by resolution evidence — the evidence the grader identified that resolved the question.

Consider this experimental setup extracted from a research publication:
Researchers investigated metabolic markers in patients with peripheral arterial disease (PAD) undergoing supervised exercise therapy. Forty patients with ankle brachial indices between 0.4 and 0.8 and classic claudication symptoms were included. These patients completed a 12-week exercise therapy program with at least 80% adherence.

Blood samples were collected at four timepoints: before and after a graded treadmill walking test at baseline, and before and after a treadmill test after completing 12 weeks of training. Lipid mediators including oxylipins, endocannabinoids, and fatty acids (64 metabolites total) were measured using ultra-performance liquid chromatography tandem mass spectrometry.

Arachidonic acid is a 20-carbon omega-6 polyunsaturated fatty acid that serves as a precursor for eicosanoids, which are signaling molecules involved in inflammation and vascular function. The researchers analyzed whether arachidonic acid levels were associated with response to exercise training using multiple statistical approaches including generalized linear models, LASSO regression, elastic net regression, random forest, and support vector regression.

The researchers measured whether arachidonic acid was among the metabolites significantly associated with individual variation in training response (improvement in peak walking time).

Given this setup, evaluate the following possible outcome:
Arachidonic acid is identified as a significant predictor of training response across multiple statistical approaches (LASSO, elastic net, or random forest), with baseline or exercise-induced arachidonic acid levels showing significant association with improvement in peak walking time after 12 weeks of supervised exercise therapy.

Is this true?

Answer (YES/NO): NO